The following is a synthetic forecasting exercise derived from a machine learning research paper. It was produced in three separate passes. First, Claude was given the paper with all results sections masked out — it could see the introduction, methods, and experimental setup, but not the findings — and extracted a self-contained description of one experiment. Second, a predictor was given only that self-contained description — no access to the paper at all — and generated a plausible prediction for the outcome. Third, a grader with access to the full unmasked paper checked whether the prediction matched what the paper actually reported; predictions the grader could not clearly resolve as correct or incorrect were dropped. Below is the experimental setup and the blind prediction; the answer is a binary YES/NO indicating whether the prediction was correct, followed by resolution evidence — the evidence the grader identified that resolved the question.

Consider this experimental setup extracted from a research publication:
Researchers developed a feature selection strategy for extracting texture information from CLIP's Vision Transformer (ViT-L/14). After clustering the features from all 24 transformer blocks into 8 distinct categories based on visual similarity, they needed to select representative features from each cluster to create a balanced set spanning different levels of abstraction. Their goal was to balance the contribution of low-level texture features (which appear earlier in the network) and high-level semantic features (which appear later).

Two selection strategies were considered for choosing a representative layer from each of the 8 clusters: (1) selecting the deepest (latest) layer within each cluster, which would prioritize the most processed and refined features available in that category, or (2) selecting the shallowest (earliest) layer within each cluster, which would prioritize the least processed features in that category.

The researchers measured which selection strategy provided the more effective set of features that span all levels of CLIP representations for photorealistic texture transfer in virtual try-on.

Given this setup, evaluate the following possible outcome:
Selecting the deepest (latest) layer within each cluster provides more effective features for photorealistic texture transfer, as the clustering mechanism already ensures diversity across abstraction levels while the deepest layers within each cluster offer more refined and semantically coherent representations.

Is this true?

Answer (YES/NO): NO